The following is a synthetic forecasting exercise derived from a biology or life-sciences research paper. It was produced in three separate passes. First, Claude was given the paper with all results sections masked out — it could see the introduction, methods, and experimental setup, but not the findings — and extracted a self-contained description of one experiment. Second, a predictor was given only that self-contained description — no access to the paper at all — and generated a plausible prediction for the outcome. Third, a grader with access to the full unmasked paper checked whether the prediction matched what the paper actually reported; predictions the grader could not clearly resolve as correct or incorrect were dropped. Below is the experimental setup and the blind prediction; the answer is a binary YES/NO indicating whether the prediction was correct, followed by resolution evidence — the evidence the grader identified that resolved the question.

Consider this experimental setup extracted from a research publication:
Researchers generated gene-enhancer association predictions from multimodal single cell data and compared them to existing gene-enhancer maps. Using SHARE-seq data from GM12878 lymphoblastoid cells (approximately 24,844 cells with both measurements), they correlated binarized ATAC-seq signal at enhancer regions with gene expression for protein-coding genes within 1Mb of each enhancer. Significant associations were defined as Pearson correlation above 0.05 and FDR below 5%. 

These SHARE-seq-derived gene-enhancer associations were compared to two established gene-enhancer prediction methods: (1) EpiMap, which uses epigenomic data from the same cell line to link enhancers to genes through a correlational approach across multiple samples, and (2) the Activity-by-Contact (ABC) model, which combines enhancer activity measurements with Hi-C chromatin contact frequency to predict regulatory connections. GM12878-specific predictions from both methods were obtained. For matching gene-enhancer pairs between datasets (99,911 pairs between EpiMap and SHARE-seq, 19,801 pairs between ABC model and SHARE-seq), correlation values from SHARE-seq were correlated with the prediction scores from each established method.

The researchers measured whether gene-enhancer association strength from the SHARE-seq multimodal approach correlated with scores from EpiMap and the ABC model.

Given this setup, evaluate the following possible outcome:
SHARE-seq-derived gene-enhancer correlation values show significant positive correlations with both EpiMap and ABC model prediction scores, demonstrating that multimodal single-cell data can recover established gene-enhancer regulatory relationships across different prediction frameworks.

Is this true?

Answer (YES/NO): YES